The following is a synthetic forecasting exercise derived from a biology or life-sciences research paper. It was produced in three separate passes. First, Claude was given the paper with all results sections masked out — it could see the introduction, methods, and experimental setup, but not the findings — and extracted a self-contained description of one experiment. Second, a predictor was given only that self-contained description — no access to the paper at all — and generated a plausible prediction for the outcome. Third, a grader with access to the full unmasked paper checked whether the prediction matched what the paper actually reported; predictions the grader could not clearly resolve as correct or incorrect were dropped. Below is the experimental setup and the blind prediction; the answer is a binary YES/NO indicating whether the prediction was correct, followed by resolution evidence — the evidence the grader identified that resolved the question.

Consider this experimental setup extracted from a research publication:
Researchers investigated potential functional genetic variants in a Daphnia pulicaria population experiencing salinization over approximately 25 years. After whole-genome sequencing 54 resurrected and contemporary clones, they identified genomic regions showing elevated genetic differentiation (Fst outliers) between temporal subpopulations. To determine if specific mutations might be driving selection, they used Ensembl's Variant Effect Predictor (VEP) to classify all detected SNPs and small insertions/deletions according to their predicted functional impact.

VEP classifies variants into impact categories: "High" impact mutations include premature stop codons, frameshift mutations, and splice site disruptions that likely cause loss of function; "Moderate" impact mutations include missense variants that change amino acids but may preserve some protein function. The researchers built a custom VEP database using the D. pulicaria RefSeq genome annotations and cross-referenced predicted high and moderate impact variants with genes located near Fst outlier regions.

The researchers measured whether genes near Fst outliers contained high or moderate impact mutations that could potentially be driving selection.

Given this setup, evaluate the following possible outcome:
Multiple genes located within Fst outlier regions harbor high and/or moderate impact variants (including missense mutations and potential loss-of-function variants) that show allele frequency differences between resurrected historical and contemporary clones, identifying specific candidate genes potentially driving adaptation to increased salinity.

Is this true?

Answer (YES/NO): YES